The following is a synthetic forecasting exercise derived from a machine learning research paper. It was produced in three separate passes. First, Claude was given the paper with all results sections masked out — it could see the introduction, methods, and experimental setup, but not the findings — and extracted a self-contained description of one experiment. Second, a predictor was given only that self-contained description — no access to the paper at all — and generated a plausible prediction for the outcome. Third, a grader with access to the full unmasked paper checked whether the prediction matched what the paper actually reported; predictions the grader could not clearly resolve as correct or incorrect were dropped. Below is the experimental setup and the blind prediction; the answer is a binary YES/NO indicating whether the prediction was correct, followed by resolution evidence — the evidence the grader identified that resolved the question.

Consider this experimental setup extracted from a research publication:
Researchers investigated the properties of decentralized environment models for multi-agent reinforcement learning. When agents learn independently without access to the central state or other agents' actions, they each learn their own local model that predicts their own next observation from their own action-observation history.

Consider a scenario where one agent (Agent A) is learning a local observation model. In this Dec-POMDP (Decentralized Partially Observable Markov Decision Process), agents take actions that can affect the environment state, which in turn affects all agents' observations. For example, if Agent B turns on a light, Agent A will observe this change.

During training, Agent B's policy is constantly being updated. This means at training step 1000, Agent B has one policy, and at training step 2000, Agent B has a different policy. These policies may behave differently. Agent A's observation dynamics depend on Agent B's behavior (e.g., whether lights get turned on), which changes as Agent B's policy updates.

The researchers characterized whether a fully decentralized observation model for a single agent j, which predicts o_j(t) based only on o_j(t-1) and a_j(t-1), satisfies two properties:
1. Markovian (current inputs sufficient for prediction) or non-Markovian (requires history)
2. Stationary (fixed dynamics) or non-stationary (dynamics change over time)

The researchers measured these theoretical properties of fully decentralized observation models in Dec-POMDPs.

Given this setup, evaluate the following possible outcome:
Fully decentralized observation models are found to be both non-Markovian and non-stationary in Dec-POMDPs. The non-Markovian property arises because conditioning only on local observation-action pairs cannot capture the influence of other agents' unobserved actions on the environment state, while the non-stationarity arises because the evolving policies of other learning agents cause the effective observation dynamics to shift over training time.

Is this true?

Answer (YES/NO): YES